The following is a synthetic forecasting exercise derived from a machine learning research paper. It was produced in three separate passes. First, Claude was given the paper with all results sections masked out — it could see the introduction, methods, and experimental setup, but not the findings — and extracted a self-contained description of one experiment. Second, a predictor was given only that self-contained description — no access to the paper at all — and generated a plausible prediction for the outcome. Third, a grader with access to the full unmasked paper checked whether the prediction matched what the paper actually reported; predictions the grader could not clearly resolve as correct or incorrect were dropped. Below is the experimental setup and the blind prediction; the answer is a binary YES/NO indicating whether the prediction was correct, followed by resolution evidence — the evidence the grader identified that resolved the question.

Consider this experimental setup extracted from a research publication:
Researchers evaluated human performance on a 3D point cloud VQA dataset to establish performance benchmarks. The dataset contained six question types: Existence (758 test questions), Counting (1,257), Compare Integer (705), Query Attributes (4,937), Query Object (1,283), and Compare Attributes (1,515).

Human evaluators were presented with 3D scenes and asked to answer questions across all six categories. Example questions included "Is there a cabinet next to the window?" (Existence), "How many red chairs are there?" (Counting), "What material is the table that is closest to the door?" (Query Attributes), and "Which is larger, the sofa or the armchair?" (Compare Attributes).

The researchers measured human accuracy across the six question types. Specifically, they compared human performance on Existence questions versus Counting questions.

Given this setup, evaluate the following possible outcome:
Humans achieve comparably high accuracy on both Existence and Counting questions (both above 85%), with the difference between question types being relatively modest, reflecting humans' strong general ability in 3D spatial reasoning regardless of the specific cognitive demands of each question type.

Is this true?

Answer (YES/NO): NO